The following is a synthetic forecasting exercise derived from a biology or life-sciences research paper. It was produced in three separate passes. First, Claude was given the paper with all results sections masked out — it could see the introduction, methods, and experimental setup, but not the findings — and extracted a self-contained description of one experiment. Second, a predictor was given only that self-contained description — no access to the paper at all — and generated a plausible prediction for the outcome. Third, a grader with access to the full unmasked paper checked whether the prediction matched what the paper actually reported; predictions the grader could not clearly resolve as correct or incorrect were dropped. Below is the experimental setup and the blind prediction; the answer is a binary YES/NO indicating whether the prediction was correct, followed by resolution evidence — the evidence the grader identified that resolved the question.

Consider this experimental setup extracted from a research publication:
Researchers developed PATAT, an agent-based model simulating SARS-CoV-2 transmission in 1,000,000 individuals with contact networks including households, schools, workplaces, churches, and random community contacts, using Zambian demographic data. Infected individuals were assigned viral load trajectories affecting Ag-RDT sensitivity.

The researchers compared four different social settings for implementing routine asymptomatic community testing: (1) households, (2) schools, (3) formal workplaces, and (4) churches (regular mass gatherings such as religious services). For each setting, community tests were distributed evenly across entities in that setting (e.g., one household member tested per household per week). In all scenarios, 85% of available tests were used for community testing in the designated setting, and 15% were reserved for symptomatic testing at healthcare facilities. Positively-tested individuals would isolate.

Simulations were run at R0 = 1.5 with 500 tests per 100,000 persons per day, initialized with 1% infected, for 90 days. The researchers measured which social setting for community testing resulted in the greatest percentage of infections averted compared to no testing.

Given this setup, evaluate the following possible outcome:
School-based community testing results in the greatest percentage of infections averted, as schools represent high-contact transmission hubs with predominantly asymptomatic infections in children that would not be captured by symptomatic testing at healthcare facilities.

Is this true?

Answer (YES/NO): NO